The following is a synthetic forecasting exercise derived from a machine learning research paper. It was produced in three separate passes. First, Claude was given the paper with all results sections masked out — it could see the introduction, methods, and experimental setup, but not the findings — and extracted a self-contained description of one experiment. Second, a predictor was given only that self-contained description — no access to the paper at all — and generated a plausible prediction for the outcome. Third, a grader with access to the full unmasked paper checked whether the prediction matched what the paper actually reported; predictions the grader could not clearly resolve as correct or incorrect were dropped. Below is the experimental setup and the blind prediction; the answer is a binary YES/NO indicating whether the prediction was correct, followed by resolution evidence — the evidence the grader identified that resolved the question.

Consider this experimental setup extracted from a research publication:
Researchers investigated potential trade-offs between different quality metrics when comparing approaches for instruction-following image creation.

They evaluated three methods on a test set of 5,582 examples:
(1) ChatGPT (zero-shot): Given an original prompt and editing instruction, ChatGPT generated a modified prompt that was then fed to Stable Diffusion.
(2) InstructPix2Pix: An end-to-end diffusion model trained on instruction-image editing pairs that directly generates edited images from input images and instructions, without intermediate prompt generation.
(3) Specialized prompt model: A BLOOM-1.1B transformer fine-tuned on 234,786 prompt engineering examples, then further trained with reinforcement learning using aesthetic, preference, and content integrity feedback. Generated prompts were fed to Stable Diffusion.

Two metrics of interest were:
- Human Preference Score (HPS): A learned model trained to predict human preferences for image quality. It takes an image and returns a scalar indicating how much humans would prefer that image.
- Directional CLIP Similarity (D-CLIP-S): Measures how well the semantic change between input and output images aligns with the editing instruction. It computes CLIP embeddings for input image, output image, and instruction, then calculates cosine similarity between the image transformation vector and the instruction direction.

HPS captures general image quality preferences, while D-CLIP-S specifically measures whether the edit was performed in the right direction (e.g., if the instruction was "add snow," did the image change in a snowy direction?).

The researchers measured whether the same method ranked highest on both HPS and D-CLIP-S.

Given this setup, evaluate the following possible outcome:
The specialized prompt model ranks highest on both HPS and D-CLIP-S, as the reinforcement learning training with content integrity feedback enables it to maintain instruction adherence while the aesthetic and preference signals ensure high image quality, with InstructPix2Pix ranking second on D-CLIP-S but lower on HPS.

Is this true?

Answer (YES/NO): NO